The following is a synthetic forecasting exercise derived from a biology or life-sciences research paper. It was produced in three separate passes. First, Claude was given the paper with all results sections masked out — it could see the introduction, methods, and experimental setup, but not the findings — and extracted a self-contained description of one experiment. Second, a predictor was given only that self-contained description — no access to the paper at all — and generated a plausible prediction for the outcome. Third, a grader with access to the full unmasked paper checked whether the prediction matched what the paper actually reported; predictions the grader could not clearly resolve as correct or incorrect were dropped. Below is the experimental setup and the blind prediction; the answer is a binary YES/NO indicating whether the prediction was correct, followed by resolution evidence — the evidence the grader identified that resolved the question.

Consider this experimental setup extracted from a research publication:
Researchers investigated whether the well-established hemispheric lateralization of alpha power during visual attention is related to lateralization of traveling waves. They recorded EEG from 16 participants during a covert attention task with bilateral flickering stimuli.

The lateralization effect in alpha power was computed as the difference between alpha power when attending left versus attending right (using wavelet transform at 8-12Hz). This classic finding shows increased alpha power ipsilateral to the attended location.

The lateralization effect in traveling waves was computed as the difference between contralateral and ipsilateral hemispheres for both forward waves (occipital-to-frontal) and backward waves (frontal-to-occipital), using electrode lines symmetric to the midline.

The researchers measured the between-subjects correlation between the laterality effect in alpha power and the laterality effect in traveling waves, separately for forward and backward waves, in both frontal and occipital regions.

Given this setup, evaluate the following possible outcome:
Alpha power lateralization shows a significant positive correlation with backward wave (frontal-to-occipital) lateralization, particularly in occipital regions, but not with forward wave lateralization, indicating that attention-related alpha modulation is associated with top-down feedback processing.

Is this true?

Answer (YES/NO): NO